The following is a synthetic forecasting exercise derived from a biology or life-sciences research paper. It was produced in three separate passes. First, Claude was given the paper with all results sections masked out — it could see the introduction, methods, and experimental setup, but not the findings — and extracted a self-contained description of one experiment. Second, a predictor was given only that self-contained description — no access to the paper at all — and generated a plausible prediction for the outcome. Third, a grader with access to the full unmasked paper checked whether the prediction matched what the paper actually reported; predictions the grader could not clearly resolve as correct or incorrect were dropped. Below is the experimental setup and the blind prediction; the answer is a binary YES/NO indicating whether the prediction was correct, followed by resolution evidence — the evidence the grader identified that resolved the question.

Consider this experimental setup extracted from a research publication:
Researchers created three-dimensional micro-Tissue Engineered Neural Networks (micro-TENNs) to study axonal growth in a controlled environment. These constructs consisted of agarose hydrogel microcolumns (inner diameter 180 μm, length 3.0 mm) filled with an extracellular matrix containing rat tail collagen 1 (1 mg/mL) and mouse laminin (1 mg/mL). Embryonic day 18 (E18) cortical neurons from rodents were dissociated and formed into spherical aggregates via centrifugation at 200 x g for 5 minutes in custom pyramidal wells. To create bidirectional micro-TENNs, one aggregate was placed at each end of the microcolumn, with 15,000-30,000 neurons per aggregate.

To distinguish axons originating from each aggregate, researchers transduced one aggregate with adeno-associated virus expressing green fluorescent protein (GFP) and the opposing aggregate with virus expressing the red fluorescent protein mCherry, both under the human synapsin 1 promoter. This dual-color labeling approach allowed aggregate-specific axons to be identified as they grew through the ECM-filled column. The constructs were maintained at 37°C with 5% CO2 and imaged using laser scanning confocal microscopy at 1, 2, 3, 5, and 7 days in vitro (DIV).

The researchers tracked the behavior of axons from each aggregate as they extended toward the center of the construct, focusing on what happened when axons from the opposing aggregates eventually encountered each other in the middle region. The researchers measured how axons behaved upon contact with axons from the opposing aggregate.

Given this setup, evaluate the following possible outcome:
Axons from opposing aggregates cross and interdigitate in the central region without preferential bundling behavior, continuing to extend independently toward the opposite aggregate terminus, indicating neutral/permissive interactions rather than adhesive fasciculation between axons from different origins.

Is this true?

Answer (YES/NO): NO